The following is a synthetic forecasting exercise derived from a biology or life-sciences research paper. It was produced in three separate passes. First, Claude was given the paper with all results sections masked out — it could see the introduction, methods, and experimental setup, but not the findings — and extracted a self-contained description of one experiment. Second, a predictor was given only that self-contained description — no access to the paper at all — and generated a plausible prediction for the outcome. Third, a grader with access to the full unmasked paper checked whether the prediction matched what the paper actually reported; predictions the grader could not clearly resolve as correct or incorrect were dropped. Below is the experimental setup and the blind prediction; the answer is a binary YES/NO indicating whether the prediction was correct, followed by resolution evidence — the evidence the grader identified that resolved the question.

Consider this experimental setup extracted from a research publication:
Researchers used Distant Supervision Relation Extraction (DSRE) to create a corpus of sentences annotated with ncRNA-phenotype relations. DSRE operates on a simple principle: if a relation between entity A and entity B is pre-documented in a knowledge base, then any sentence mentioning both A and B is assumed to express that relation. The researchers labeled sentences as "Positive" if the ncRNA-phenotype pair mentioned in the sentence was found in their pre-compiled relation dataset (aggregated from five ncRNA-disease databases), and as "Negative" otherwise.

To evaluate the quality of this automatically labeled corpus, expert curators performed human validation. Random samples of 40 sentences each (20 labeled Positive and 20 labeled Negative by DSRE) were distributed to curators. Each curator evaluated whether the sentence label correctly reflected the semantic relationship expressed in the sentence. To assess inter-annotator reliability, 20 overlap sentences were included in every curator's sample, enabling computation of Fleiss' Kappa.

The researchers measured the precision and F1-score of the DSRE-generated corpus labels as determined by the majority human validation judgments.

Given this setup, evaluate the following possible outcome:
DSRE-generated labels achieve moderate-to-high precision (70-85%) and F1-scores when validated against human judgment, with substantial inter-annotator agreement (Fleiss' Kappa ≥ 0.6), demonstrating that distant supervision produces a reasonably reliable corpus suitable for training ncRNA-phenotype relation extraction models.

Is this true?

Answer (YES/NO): NO